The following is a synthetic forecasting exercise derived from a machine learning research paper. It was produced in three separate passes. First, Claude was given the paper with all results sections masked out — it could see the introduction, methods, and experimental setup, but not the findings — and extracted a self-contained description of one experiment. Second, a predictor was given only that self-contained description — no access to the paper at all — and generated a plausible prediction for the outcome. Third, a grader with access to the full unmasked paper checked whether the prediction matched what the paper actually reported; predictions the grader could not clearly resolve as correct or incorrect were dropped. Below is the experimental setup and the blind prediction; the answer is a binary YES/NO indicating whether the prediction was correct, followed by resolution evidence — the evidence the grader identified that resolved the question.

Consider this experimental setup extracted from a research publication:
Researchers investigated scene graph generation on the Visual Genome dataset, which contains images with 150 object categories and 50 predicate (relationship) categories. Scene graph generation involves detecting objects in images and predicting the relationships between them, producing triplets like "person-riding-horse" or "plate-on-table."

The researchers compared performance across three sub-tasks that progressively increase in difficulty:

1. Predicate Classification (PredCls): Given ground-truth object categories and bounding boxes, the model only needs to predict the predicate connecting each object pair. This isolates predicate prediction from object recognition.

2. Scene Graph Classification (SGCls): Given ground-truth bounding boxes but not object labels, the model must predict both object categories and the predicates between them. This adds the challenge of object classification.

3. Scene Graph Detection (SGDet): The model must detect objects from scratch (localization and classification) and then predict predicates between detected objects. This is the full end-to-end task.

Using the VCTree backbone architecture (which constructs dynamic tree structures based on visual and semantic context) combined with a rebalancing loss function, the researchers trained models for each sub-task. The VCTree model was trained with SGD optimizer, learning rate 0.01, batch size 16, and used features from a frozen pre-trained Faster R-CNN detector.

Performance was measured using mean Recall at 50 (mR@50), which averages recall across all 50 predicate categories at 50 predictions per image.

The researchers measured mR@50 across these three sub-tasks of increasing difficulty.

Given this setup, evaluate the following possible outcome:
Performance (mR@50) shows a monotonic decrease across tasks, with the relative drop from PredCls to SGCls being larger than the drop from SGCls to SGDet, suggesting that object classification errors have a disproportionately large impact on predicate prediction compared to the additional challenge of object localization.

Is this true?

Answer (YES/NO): NO